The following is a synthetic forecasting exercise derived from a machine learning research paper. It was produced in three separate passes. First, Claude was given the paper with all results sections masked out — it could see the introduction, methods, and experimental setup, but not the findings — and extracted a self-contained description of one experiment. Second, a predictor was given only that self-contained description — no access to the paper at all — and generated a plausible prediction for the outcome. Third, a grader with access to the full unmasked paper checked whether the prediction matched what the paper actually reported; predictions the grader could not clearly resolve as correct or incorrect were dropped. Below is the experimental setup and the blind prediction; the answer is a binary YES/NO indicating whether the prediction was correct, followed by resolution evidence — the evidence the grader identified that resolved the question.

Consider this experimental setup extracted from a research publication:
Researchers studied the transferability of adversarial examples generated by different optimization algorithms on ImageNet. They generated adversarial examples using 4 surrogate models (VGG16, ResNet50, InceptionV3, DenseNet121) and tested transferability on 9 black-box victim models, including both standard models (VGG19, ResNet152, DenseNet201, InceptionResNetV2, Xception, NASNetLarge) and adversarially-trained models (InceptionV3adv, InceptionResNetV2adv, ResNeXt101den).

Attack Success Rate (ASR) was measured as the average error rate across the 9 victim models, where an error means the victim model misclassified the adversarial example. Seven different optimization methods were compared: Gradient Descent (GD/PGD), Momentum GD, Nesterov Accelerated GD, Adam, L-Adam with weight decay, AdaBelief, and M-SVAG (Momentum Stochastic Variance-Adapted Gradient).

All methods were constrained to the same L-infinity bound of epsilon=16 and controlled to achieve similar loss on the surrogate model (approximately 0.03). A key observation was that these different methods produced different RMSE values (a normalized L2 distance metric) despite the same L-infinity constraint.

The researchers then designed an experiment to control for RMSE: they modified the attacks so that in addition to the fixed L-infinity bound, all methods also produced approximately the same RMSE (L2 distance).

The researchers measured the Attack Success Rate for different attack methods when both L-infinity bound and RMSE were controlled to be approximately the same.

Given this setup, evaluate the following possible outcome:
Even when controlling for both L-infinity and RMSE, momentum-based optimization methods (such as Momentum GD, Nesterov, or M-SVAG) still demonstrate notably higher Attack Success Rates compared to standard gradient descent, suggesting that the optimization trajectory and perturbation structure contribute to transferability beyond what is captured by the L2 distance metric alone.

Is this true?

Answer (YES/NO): NO